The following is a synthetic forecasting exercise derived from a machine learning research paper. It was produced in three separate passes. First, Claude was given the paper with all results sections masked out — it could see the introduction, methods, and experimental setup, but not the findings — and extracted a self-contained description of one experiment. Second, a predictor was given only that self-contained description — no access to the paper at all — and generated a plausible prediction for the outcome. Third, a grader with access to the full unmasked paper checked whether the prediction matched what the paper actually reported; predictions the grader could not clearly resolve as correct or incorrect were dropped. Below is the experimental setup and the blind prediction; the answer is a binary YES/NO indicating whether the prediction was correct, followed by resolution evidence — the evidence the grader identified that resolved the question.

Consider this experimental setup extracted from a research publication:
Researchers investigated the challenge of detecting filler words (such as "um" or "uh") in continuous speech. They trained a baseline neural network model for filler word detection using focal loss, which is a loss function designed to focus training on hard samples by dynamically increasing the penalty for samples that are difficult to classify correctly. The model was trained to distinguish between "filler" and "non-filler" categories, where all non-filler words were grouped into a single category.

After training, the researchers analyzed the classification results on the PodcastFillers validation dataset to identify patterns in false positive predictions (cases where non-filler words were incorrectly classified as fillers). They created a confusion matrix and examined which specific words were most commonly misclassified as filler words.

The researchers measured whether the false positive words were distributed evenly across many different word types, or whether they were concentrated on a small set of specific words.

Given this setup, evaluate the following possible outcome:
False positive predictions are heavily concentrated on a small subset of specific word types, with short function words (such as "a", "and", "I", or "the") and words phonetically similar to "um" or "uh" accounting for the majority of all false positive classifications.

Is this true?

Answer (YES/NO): YES